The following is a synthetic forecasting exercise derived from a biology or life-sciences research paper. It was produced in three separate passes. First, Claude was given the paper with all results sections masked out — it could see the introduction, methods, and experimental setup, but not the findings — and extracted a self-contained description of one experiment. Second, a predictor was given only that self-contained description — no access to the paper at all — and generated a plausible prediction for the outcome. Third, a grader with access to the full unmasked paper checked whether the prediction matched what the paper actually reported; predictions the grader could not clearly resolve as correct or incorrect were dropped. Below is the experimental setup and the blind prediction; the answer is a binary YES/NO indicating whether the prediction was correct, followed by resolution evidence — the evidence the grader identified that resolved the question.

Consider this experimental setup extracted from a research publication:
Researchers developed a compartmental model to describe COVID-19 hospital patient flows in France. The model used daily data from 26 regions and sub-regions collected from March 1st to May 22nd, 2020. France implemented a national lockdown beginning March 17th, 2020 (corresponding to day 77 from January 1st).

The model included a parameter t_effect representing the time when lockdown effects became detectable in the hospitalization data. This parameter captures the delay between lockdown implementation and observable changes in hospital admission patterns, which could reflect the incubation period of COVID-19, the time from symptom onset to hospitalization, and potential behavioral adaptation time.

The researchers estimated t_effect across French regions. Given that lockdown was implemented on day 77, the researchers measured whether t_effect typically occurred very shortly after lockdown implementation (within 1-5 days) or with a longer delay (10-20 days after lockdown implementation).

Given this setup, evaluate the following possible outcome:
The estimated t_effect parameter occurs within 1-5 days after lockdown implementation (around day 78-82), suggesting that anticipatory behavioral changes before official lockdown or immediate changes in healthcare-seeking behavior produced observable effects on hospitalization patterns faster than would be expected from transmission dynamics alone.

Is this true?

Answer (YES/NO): NO